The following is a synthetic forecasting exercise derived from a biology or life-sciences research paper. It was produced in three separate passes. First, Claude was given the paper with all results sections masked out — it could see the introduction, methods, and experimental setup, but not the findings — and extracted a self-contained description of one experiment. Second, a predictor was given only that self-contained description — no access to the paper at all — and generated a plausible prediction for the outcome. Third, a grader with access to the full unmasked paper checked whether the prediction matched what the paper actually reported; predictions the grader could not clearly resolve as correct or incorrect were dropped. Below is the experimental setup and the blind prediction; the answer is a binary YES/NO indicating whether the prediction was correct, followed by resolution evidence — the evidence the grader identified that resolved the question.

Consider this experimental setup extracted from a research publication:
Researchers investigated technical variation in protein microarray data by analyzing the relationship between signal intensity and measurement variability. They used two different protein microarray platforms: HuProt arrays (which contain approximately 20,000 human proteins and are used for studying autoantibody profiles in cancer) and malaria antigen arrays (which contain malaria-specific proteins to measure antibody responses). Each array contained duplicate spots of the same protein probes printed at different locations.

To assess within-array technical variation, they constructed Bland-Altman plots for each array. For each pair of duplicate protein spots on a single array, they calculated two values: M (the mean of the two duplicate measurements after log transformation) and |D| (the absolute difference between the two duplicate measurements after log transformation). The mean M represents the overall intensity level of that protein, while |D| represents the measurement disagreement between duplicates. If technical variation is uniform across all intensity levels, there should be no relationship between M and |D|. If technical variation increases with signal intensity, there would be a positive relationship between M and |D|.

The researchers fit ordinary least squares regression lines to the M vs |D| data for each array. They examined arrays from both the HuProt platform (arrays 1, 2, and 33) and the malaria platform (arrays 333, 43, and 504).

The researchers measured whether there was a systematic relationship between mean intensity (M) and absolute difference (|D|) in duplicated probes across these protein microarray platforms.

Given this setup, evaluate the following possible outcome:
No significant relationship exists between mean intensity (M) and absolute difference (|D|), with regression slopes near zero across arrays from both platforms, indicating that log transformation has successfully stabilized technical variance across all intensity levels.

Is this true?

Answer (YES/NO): NO